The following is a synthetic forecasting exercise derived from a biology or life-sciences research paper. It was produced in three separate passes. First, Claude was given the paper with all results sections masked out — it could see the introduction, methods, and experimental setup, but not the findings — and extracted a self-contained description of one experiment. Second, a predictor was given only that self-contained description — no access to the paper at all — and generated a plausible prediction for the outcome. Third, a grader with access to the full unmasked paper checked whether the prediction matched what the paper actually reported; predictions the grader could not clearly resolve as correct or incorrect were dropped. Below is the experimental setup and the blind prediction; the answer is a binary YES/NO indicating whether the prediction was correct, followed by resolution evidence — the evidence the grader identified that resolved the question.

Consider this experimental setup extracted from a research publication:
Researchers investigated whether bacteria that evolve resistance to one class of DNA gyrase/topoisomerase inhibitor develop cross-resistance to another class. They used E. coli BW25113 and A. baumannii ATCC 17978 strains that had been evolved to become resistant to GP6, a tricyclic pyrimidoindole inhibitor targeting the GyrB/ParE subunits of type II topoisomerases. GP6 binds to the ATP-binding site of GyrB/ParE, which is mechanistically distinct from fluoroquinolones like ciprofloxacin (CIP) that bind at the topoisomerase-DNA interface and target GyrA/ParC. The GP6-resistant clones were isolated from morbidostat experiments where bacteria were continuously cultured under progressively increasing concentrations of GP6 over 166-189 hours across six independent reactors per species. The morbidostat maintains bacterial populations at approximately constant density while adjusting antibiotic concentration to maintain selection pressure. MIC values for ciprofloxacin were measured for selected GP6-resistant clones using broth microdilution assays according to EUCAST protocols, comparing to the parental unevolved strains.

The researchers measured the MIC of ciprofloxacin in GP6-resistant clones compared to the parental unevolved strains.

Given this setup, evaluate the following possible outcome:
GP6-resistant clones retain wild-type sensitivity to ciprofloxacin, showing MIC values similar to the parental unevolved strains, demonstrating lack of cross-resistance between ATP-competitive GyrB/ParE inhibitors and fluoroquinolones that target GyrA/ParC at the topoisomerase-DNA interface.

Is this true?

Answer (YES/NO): NO